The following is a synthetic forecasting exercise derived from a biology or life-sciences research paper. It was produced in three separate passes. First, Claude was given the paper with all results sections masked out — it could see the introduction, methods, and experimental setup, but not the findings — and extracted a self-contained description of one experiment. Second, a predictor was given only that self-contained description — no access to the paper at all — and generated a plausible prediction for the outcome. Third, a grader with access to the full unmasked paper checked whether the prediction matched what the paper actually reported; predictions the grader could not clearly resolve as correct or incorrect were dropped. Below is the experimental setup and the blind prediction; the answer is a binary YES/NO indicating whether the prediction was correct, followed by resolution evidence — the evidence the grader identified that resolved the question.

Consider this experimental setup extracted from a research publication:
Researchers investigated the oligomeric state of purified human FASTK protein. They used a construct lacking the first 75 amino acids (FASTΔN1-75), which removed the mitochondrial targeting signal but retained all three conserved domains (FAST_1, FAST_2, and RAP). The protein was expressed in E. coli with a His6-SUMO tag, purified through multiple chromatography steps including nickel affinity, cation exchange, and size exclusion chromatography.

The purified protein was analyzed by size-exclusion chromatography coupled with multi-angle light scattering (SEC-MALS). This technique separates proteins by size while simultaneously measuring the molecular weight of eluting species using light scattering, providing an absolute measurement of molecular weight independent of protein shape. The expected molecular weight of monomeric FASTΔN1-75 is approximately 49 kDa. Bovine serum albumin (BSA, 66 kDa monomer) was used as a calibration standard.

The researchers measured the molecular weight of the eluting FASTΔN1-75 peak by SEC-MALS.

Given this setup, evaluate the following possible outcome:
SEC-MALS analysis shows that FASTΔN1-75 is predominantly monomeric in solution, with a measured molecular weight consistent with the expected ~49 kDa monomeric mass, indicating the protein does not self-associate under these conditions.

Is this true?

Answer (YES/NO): YES